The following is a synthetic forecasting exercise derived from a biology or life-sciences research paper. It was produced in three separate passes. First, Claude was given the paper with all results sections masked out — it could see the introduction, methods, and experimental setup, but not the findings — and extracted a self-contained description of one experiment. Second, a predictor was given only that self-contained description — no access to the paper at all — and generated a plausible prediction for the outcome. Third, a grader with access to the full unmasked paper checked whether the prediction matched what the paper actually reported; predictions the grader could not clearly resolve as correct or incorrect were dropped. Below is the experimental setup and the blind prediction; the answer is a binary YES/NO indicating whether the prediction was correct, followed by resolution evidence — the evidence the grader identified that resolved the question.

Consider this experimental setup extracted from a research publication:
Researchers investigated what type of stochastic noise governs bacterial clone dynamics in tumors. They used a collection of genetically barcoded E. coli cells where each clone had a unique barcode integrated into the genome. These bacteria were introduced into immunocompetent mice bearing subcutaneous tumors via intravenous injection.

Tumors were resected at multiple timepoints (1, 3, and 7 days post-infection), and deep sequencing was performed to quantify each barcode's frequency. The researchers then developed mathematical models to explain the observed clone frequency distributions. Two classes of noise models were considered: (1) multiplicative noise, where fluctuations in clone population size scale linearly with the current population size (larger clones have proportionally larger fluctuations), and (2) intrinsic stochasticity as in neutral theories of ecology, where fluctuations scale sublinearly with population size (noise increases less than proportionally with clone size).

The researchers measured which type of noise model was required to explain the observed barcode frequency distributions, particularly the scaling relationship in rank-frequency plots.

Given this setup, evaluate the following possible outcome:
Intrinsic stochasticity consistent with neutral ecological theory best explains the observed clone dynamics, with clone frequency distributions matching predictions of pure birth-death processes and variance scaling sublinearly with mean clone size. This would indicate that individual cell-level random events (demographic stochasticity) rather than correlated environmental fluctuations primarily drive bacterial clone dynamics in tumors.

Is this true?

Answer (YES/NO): NO